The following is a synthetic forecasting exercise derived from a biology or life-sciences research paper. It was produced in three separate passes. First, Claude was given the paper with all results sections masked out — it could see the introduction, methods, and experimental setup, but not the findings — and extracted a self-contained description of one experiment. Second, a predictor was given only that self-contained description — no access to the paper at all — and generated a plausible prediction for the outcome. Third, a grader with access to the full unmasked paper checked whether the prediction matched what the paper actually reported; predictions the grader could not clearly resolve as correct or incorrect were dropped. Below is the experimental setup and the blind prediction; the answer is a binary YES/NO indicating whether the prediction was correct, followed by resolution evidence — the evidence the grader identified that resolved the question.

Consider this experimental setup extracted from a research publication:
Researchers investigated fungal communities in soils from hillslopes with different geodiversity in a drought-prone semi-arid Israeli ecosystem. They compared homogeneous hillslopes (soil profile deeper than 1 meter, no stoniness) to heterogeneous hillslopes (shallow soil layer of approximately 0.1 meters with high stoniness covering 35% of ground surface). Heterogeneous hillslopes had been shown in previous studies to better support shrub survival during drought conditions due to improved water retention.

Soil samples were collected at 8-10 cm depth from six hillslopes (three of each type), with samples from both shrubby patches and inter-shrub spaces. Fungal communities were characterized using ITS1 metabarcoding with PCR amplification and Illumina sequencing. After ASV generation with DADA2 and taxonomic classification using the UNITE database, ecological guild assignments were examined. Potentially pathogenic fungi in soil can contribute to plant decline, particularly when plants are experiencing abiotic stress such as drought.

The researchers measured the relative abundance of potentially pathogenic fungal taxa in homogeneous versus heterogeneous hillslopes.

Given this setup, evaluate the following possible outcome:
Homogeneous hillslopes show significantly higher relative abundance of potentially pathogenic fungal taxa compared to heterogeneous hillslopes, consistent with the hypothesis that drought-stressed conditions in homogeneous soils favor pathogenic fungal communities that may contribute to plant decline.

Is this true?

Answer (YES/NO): YES